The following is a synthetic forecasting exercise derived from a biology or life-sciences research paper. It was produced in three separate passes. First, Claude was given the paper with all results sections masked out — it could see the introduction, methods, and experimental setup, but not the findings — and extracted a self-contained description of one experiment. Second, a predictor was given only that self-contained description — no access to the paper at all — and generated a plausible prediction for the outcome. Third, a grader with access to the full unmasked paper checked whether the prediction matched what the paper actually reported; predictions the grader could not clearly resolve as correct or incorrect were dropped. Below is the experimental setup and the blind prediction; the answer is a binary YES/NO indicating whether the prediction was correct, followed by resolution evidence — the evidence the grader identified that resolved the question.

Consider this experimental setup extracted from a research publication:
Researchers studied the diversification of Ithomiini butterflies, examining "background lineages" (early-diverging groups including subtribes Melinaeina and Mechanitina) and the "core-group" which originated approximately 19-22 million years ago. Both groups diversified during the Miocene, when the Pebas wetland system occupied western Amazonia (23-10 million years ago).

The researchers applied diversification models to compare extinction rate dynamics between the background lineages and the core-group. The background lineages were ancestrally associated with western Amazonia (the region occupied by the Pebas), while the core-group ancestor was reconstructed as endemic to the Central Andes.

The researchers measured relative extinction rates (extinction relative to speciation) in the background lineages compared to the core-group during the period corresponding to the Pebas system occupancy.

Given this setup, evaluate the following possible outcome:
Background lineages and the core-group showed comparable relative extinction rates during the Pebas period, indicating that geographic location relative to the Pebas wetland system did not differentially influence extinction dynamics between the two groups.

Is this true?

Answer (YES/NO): NO